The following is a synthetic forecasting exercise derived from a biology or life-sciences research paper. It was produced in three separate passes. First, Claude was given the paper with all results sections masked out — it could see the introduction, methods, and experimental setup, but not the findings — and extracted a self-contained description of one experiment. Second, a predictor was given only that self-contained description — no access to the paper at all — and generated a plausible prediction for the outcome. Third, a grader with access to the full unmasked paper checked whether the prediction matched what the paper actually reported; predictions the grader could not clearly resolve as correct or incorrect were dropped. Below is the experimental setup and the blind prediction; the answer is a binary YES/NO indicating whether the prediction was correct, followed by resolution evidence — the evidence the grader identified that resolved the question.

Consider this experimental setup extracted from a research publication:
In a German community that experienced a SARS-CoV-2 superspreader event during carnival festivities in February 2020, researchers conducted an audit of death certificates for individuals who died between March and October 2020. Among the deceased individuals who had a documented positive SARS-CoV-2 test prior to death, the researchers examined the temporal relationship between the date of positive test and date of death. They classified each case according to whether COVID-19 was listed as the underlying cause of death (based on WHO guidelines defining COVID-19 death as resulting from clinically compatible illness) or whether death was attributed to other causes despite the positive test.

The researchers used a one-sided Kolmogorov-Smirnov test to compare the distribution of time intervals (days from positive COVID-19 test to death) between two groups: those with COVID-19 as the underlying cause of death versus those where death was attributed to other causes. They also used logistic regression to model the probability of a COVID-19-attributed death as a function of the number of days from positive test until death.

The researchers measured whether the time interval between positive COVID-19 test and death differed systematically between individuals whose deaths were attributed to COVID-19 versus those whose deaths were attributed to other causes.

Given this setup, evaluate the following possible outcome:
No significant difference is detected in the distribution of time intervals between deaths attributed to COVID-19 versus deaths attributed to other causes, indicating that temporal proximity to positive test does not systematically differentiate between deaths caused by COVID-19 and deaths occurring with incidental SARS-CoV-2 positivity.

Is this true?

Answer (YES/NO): NO